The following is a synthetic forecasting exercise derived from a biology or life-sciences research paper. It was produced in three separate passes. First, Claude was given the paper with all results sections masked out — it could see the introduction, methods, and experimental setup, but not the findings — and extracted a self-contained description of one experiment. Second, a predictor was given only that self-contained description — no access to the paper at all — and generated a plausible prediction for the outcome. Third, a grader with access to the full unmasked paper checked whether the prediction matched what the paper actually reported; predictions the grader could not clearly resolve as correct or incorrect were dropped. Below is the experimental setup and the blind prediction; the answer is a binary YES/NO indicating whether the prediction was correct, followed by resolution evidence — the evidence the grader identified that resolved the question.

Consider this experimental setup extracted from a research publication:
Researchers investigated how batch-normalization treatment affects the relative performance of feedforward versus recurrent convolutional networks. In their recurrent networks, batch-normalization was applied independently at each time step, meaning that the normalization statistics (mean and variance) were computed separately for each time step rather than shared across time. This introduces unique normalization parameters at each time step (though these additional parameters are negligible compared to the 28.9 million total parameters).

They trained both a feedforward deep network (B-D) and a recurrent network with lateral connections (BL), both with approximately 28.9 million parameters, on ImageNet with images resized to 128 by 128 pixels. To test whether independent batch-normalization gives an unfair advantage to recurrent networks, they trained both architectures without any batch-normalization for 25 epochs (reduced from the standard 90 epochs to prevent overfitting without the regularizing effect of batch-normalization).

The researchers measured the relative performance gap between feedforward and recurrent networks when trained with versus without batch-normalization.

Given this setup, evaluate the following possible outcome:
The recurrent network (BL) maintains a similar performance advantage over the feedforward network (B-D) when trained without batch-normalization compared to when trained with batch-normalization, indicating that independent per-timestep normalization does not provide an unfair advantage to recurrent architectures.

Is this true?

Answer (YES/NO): NO